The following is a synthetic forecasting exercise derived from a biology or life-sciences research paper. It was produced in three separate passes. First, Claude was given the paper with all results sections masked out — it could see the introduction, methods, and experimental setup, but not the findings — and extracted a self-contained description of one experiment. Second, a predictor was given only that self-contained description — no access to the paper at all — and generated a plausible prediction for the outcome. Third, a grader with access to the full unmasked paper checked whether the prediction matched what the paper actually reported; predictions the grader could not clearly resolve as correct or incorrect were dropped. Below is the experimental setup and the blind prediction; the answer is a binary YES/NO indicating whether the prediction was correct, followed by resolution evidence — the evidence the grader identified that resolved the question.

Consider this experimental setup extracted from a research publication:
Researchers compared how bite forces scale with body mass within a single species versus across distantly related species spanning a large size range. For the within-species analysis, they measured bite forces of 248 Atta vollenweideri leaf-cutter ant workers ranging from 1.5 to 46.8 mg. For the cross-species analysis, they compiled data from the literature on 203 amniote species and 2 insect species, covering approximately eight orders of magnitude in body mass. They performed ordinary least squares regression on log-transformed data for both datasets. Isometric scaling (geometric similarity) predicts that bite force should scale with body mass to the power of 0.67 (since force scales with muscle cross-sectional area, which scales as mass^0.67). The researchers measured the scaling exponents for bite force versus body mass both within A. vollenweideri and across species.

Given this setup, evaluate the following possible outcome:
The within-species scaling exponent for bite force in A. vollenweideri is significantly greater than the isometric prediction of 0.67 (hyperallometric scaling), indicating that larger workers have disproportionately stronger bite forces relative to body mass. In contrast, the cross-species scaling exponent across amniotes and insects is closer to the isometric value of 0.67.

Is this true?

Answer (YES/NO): YES